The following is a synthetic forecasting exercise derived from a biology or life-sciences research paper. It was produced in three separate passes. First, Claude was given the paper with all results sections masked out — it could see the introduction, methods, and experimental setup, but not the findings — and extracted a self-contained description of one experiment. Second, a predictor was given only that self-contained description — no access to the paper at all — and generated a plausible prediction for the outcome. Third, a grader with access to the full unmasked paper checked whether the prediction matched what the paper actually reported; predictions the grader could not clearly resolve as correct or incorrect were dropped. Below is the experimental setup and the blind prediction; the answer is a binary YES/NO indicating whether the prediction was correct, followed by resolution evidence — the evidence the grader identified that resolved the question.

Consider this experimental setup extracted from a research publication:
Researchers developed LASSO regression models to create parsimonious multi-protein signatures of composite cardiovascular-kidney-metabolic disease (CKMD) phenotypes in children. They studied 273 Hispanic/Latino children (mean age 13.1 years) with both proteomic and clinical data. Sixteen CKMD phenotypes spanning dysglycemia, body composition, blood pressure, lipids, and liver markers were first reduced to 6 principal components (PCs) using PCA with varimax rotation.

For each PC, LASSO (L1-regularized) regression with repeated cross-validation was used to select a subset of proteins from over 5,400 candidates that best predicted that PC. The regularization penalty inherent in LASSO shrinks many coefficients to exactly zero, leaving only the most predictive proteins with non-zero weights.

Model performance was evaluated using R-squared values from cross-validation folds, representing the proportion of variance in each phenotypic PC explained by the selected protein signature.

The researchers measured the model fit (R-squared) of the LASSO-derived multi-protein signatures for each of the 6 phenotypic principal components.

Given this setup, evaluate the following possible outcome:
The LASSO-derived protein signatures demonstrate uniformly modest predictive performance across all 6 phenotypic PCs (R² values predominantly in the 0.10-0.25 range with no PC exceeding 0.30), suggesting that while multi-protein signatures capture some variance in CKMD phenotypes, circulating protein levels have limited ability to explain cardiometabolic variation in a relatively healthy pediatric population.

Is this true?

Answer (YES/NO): NO